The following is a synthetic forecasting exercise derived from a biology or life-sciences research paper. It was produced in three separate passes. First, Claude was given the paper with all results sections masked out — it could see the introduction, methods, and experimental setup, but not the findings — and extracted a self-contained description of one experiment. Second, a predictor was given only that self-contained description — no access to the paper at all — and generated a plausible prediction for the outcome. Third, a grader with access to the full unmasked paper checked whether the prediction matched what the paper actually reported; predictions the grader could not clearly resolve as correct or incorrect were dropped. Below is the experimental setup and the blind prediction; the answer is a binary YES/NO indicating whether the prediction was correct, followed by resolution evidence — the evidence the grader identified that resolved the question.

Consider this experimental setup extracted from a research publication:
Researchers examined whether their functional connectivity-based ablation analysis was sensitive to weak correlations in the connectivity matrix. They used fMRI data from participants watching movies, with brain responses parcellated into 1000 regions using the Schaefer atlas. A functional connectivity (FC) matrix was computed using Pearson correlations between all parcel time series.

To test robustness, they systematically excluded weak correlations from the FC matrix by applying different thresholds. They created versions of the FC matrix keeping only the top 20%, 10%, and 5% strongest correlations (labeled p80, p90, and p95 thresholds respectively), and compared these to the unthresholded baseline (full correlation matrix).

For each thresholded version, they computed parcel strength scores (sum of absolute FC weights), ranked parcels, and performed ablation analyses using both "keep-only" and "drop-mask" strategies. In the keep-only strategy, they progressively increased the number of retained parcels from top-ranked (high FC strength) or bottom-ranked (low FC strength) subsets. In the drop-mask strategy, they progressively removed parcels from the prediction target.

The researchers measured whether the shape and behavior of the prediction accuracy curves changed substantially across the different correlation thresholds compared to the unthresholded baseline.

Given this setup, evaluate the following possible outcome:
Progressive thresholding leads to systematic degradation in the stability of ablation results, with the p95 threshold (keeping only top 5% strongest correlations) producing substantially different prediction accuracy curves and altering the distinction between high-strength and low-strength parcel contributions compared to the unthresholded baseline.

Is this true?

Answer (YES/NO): NO